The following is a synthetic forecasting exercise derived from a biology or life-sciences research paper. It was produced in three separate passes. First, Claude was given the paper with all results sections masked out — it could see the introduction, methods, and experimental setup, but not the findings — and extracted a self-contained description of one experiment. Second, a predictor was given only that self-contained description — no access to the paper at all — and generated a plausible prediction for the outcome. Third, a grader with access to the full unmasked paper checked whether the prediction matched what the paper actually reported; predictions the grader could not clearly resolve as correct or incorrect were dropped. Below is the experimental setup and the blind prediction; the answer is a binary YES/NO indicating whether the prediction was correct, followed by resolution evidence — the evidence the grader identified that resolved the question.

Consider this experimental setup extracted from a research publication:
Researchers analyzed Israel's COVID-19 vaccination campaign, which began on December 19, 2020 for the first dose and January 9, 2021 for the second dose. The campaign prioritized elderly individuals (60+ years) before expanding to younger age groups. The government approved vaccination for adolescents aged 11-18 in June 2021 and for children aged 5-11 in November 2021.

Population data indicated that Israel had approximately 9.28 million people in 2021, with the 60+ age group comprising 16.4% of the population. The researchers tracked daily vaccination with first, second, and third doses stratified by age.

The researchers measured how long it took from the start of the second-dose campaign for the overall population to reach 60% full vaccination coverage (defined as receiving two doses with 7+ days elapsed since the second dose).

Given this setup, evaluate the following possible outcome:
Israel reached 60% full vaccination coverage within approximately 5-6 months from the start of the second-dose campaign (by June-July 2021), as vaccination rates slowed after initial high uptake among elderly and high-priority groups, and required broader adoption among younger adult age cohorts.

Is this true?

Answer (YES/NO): YES